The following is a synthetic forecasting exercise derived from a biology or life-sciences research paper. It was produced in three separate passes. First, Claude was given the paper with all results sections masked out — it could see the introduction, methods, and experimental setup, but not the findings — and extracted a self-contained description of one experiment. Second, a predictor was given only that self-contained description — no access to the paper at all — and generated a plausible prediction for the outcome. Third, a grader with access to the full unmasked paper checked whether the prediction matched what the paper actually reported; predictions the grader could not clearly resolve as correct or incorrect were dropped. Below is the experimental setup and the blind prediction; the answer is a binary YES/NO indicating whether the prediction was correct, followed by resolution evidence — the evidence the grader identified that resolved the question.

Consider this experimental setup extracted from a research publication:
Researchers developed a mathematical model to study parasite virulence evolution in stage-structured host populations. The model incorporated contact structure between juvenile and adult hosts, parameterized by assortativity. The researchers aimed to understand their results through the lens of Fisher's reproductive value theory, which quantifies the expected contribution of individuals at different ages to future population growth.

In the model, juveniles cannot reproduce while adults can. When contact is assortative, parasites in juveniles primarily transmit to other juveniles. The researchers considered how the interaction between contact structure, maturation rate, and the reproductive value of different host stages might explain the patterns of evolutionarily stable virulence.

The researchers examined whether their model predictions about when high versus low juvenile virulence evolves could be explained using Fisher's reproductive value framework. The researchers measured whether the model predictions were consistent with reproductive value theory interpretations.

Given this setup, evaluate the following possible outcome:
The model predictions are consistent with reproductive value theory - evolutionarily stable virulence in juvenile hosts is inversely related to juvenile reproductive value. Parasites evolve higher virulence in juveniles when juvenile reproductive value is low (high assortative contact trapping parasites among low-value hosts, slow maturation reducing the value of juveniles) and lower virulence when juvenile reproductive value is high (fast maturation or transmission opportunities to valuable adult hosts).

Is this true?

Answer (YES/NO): NO